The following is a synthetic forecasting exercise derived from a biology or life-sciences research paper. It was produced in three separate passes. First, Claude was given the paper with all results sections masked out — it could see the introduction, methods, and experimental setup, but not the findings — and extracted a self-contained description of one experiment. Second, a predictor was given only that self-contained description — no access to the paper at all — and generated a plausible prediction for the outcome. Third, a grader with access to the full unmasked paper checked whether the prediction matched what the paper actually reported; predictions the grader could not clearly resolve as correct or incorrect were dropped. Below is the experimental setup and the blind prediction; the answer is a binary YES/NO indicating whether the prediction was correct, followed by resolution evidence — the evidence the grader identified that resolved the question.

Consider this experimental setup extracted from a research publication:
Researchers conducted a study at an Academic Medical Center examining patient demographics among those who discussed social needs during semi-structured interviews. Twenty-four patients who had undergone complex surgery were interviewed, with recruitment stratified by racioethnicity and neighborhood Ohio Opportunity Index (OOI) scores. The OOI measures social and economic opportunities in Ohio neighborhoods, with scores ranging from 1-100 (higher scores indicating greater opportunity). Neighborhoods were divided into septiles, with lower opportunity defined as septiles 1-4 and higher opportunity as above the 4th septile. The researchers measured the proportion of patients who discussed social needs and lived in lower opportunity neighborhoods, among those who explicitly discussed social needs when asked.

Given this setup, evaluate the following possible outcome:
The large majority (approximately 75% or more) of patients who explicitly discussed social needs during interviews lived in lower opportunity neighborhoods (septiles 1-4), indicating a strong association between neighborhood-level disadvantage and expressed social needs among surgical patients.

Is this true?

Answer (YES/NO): YES